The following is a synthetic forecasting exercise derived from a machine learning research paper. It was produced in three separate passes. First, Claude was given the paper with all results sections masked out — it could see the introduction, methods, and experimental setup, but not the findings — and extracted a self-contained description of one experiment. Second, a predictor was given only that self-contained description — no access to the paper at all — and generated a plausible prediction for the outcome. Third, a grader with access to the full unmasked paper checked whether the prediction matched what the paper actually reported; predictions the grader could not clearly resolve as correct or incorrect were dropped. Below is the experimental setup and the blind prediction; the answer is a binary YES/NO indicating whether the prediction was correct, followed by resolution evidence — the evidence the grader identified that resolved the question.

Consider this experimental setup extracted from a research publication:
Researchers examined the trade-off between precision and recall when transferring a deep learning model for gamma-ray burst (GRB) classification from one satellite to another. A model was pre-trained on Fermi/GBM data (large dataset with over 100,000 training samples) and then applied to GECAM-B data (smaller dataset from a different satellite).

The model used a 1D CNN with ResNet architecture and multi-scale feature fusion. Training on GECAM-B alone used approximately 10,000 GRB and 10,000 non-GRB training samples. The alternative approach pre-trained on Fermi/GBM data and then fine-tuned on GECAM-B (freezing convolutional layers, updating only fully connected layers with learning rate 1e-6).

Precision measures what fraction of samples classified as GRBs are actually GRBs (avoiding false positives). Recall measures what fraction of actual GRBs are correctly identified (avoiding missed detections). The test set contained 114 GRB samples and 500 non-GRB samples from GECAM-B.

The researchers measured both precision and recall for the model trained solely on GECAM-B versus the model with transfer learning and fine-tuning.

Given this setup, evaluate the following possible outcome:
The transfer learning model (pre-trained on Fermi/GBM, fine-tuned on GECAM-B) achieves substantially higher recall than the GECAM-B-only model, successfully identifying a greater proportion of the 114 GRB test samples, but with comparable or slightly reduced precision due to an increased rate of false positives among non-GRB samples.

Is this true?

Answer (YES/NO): YES